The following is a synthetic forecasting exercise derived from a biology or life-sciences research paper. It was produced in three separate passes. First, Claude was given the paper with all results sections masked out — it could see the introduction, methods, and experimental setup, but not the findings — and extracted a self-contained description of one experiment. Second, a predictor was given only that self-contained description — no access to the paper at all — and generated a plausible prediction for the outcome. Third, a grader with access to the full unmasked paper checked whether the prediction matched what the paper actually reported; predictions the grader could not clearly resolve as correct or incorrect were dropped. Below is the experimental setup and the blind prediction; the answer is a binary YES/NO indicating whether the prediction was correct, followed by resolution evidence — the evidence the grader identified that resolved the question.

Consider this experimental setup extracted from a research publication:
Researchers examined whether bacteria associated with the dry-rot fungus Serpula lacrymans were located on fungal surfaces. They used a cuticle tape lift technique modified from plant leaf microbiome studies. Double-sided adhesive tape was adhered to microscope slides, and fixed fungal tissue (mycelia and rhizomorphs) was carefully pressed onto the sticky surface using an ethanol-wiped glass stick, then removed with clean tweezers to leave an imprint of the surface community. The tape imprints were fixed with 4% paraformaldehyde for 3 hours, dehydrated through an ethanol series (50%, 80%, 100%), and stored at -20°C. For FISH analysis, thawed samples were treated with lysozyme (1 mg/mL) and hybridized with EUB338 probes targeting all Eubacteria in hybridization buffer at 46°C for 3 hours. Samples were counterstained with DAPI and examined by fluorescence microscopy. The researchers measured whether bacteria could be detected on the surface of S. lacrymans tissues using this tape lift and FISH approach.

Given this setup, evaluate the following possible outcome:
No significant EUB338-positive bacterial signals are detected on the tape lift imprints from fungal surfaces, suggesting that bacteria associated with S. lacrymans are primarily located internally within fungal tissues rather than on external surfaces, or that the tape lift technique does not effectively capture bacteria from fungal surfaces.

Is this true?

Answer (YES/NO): NO